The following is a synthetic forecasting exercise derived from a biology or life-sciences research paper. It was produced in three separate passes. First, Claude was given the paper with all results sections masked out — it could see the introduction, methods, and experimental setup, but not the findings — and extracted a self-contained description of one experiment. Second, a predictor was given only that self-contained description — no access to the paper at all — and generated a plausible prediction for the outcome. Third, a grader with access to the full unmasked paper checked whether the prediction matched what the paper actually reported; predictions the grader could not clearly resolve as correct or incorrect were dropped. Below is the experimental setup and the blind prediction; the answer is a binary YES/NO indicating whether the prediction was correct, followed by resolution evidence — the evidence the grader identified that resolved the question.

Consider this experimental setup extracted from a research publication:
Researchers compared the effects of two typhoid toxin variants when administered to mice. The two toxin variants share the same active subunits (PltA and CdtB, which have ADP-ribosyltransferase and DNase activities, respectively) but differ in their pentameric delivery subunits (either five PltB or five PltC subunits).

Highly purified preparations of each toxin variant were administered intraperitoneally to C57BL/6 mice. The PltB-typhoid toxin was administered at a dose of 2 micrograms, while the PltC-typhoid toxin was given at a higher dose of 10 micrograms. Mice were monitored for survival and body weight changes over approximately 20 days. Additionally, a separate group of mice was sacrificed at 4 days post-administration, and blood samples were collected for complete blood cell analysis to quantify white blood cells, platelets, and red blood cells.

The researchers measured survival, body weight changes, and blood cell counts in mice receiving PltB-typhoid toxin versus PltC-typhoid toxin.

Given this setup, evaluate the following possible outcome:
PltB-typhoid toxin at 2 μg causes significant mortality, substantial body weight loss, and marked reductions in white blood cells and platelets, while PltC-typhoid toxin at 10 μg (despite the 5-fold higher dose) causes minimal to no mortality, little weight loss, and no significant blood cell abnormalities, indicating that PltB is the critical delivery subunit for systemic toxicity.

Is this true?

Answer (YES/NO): NO